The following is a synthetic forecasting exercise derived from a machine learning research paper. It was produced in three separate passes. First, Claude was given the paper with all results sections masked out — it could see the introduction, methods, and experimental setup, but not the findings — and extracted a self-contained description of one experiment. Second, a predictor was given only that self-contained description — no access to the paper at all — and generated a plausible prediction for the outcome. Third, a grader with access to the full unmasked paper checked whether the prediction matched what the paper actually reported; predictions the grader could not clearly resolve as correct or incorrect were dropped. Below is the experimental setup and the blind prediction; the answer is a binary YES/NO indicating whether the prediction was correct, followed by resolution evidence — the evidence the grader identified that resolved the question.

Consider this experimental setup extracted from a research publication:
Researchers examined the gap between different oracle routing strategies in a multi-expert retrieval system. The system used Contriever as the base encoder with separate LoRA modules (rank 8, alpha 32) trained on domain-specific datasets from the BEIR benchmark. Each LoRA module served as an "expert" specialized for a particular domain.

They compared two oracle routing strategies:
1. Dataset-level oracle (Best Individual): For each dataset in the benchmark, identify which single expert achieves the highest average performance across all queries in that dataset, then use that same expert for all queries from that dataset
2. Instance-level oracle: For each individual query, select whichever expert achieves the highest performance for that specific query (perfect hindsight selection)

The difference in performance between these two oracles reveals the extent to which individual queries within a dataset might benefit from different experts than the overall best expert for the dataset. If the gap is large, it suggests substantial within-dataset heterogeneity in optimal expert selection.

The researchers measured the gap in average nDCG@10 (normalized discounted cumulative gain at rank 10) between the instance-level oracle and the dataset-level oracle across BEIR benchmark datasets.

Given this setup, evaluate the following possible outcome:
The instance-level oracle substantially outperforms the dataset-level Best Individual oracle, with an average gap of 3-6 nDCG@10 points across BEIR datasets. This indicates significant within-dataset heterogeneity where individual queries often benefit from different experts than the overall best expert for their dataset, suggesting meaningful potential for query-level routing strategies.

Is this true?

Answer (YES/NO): NO